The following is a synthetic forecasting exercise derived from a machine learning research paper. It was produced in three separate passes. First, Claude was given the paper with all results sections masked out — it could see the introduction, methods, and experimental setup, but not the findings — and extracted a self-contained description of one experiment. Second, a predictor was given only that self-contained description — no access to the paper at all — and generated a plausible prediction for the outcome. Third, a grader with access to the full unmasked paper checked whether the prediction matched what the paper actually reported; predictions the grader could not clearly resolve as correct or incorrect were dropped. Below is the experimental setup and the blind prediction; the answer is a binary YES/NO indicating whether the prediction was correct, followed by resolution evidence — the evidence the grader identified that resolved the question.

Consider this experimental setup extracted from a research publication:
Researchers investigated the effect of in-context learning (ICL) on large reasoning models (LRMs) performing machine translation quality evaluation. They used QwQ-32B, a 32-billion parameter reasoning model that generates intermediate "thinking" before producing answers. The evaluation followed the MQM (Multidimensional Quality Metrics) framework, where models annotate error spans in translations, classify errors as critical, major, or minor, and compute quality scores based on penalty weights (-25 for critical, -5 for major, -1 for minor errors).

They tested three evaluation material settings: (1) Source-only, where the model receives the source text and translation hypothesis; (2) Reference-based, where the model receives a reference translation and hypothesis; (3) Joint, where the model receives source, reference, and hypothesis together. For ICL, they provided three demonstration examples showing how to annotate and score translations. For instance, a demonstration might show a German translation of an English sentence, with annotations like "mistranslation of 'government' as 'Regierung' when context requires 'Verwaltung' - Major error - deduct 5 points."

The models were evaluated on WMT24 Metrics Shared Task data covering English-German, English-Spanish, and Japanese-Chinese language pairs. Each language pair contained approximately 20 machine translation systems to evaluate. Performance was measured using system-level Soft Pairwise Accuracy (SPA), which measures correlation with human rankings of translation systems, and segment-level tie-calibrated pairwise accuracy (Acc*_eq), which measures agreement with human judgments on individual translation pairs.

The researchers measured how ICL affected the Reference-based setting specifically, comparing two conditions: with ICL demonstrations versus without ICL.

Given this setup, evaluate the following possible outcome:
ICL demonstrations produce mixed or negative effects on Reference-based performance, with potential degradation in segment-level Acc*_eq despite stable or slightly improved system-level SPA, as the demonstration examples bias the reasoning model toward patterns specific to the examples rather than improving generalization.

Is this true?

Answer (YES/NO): NO